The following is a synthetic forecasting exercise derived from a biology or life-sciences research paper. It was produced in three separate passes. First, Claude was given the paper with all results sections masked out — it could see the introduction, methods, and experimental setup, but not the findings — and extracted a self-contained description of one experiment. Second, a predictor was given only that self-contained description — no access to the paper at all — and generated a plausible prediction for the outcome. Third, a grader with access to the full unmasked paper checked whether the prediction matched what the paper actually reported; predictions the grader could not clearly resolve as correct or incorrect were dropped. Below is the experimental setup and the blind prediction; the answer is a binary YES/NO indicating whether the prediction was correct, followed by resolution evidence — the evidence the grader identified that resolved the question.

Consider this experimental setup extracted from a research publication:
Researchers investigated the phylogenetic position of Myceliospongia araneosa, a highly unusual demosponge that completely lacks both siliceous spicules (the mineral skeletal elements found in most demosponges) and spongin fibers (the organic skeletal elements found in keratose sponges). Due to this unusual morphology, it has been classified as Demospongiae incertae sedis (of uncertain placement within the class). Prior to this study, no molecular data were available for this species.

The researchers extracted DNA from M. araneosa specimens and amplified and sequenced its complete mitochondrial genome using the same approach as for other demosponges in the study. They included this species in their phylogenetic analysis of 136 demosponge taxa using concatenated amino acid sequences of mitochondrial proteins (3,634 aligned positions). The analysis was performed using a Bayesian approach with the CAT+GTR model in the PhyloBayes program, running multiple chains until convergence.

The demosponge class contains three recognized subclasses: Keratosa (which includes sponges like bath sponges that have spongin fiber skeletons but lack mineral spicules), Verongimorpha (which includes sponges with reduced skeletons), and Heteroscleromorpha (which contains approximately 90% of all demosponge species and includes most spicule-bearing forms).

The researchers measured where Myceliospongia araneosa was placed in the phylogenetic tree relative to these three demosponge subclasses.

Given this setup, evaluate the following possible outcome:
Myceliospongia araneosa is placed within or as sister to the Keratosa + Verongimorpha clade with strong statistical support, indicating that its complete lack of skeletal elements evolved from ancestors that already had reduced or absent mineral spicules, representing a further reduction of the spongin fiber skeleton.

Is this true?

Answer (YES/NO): NO